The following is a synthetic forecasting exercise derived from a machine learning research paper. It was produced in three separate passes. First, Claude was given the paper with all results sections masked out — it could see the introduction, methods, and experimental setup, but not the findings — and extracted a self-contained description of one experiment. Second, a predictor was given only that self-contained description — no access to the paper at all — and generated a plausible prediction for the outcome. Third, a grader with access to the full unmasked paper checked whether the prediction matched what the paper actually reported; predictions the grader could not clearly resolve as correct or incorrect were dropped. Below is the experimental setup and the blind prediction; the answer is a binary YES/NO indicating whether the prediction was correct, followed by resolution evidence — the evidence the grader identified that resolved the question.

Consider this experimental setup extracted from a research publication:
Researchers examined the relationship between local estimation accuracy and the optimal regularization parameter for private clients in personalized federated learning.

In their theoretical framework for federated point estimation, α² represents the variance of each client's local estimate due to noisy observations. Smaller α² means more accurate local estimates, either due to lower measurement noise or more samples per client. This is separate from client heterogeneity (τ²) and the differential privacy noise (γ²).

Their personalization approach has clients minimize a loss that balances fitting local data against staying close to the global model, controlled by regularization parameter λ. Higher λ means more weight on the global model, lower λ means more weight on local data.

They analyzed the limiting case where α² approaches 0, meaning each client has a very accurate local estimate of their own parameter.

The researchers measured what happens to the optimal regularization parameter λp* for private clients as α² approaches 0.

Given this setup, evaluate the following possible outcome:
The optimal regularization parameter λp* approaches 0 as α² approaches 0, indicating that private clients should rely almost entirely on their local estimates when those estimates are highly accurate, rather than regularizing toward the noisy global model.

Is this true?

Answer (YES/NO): YES